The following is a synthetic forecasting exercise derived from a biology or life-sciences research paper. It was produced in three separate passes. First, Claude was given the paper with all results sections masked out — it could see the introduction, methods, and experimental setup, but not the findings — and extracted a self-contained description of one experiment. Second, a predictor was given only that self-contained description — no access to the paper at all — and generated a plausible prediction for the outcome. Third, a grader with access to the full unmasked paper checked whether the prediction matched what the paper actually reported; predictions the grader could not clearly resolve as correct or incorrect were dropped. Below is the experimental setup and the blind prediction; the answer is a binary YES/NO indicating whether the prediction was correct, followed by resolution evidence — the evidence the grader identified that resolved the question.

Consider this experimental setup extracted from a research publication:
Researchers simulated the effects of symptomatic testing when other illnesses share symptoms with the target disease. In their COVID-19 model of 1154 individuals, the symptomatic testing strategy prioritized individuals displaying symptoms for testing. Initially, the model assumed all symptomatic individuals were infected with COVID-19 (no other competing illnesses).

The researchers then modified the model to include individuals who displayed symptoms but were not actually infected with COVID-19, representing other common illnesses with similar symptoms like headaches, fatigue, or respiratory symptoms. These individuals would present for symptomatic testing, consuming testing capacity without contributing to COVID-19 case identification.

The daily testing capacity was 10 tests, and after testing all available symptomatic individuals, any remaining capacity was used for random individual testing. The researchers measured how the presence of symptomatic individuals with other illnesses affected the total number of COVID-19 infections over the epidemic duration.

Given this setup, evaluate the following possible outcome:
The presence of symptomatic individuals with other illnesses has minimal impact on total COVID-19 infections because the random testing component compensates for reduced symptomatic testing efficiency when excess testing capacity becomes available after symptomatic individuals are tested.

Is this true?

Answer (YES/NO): NO